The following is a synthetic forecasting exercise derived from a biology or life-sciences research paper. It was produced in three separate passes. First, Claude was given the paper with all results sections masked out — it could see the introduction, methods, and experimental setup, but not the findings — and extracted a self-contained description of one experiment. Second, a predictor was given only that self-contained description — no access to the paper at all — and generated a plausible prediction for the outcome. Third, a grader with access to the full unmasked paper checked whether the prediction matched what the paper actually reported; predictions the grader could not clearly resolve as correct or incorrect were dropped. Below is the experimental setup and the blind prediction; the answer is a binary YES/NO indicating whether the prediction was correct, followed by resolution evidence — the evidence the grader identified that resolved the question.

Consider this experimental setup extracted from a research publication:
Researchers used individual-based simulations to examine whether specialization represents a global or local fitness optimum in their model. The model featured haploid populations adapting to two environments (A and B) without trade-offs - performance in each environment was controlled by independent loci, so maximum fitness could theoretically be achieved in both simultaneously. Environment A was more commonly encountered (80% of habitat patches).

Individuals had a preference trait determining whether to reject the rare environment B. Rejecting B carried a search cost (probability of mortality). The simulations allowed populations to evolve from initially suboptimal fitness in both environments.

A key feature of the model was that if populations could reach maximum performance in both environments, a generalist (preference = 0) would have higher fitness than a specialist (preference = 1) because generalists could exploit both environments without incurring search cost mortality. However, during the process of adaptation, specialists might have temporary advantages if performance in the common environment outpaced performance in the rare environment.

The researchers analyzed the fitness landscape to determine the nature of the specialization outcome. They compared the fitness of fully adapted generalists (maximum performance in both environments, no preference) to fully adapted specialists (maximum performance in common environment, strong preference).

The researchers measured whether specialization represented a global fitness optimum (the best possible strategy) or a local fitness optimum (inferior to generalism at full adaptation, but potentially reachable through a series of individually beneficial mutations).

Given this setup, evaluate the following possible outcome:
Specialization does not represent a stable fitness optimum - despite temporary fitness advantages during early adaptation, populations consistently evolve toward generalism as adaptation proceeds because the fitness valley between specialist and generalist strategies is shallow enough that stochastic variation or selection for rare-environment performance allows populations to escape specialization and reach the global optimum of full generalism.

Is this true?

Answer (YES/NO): NO